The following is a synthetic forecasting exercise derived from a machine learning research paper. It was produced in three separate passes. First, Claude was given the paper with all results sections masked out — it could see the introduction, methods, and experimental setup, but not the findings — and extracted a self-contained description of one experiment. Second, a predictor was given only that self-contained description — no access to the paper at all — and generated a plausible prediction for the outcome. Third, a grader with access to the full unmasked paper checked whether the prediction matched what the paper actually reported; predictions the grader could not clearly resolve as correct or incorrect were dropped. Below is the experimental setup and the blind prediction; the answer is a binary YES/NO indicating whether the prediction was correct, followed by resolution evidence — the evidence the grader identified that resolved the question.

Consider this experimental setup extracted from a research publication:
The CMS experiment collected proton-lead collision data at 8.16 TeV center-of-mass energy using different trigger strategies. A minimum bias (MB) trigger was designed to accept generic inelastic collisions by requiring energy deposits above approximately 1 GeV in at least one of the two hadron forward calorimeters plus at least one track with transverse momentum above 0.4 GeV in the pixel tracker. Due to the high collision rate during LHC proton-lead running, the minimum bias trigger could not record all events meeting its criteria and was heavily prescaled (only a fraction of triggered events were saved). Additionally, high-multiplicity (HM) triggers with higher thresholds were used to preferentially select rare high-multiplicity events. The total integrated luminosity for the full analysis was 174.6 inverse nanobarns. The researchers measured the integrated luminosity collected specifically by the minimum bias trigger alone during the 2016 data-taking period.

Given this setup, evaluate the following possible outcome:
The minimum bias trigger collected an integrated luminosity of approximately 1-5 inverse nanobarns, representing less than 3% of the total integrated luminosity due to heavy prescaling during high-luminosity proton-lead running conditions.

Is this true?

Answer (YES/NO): NO